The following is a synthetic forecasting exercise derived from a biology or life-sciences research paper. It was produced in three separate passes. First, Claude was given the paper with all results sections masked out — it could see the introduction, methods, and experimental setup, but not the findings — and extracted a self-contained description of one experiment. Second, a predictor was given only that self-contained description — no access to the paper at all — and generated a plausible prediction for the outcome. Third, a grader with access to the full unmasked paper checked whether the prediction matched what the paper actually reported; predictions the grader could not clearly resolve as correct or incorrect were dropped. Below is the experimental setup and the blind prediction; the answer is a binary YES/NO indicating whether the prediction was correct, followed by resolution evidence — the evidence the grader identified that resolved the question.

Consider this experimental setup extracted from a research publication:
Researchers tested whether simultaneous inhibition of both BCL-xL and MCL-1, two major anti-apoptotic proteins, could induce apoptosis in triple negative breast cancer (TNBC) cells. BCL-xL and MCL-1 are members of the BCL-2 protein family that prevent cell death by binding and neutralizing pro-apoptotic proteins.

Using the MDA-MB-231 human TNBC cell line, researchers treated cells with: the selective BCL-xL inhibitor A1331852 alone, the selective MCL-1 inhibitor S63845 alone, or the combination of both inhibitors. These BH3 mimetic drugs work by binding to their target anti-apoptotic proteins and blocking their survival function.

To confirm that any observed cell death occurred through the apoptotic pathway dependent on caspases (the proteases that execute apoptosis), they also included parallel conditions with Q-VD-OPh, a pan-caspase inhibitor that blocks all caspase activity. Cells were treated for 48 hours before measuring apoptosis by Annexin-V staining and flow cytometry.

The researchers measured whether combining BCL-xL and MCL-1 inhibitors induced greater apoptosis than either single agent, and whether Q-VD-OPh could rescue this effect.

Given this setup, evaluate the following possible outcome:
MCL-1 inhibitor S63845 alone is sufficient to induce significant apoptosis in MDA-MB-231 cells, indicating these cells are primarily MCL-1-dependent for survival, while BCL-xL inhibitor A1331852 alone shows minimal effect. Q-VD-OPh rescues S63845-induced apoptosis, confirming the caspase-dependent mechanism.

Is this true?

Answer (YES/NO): NO